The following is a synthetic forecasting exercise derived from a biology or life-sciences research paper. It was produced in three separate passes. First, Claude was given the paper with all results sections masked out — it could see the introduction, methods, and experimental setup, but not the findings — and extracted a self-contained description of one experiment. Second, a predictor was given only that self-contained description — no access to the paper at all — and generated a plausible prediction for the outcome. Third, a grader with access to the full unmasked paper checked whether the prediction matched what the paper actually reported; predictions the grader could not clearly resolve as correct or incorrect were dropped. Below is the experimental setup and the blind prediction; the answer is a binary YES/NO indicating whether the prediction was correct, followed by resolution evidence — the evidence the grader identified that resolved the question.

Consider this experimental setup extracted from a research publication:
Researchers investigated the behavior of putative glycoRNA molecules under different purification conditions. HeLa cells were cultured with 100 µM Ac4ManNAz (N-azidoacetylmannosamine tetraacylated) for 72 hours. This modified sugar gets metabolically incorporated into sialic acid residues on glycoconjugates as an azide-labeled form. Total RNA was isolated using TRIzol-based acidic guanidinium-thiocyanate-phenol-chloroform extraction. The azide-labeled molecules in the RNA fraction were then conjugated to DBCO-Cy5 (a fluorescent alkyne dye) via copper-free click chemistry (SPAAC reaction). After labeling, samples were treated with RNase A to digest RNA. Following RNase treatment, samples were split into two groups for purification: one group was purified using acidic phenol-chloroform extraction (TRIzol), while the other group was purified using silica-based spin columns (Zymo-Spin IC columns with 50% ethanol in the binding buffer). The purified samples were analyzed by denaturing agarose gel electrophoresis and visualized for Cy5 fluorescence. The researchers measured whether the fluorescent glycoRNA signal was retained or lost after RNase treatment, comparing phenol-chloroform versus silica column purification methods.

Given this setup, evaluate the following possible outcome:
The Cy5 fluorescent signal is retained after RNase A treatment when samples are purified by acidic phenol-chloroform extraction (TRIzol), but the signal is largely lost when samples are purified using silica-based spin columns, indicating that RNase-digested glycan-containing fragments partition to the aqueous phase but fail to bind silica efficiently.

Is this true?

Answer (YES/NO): YES